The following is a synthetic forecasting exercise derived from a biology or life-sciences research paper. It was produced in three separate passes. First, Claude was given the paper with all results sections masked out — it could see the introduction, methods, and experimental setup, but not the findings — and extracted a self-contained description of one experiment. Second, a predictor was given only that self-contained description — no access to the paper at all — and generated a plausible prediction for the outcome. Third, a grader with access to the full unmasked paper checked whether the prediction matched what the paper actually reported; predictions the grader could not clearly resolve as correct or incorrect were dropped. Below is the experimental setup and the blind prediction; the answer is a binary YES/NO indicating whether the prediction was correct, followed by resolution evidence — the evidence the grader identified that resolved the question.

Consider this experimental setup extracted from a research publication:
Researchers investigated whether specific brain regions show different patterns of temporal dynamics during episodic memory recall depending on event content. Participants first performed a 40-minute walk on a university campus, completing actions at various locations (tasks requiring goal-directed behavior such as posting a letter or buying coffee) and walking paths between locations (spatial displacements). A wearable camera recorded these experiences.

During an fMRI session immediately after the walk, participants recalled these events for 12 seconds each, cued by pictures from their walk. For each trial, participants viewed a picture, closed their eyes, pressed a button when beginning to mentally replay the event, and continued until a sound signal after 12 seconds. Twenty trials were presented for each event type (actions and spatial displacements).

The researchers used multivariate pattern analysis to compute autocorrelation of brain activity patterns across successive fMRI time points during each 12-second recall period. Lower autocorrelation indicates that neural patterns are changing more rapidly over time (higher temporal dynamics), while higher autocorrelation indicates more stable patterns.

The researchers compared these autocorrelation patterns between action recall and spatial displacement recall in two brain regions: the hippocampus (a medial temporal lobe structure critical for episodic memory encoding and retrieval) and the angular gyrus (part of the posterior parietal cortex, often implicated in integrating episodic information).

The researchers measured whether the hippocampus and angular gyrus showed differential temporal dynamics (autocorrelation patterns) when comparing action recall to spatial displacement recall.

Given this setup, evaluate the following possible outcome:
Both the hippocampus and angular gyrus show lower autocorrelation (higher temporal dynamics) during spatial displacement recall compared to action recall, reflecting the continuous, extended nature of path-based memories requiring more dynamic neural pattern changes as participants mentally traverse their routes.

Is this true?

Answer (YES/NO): NO